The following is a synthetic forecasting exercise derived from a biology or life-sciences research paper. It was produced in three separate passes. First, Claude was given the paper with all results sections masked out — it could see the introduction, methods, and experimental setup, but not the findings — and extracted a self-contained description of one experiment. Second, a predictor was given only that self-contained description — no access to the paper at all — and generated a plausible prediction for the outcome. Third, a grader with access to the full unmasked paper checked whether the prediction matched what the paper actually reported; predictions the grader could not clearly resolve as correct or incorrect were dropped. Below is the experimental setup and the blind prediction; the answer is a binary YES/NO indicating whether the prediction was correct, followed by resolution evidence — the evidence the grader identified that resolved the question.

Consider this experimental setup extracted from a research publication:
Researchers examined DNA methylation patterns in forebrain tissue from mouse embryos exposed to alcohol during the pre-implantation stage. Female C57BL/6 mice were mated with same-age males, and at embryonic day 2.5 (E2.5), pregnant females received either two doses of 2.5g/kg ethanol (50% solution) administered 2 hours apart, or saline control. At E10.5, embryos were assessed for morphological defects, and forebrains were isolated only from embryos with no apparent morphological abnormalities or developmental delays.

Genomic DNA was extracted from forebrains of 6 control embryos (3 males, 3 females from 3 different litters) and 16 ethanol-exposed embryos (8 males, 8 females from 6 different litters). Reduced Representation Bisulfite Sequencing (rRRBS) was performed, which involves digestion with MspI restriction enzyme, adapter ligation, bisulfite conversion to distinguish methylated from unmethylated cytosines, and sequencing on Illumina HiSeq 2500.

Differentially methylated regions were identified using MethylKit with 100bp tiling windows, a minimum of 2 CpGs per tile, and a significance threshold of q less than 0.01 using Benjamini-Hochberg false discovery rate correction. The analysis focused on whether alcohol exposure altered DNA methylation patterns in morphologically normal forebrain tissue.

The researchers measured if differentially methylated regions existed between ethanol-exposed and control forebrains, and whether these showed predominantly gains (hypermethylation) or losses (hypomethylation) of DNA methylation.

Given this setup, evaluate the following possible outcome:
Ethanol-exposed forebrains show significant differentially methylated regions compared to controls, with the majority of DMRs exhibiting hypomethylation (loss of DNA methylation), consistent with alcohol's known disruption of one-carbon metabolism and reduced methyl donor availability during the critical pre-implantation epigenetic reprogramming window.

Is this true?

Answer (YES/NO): YES